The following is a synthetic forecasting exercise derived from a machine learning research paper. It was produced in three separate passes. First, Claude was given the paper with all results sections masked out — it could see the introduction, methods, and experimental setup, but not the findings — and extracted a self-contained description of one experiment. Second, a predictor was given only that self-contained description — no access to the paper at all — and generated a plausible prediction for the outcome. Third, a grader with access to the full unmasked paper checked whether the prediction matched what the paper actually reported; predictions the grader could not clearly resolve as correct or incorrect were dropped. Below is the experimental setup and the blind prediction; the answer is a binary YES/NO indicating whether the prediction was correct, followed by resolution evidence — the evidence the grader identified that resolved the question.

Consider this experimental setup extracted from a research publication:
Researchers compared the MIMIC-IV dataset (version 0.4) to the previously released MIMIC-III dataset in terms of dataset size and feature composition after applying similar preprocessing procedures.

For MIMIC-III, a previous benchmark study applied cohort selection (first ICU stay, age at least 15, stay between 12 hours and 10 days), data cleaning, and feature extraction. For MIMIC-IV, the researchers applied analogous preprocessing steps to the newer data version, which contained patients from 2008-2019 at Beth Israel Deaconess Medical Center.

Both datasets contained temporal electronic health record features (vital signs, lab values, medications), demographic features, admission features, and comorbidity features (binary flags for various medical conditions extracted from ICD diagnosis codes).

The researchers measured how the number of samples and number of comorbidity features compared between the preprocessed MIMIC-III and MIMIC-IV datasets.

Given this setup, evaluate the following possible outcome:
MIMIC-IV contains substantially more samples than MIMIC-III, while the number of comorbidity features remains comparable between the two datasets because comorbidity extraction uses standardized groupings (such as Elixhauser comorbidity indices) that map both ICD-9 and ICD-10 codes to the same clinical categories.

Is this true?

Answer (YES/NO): NO